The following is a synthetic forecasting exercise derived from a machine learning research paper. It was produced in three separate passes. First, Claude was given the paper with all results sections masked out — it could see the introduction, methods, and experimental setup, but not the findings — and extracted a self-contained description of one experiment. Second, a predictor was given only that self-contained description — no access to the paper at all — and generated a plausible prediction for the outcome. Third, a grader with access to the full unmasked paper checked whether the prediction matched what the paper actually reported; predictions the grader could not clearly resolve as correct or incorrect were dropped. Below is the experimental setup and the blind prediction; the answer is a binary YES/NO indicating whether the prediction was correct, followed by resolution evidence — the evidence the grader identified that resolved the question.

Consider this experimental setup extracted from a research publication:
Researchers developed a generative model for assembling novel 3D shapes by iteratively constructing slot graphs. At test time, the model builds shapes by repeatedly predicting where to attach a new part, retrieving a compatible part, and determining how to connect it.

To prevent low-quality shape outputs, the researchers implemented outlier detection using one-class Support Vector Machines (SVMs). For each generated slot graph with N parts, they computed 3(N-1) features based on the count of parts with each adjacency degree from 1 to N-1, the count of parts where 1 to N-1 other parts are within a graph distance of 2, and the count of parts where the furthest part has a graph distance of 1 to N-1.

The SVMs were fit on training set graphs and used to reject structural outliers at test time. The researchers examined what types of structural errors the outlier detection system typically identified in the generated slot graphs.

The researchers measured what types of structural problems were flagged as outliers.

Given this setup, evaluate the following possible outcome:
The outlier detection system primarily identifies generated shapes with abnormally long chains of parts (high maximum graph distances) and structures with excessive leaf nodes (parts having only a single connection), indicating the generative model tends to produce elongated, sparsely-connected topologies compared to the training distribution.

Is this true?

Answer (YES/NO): NO